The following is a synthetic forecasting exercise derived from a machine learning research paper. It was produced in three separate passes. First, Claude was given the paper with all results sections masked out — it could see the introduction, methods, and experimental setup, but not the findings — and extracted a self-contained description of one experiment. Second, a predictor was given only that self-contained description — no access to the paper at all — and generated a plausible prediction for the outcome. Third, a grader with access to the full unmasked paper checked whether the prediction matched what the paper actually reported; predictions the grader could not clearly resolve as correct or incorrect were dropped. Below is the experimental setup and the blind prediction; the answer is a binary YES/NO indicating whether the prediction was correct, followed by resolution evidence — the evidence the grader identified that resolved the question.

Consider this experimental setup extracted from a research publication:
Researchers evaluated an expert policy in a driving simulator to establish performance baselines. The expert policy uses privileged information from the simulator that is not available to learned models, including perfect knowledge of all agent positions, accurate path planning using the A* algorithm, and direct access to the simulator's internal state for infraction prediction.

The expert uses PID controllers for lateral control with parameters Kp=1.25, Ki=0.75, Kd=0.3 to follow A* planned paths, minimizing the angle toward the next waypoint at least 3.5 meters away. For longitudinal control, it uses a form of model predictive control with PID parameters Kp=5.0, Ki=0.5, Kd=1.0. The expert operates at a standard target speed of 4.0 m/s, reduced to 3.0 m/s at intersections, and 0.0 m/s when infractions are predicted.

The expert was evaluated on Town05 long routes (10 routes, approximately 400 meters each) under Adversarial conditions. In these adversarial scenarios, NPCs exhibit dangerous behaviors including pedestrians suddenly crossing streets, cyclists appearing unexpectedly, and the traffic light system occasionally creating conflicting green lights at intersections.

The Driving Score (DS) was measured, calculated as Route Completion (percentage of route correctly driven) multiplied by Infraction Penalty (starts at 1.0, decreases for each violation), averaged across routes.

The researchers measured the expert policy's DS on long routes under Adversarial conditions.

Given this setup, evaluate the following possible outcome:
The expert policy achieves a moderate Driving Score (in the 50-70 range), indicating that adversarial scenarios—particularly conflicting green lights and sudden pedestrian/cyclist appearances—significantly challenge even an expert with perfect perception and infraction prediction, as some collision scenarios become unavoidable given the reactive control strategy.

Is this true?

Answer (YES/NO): NO